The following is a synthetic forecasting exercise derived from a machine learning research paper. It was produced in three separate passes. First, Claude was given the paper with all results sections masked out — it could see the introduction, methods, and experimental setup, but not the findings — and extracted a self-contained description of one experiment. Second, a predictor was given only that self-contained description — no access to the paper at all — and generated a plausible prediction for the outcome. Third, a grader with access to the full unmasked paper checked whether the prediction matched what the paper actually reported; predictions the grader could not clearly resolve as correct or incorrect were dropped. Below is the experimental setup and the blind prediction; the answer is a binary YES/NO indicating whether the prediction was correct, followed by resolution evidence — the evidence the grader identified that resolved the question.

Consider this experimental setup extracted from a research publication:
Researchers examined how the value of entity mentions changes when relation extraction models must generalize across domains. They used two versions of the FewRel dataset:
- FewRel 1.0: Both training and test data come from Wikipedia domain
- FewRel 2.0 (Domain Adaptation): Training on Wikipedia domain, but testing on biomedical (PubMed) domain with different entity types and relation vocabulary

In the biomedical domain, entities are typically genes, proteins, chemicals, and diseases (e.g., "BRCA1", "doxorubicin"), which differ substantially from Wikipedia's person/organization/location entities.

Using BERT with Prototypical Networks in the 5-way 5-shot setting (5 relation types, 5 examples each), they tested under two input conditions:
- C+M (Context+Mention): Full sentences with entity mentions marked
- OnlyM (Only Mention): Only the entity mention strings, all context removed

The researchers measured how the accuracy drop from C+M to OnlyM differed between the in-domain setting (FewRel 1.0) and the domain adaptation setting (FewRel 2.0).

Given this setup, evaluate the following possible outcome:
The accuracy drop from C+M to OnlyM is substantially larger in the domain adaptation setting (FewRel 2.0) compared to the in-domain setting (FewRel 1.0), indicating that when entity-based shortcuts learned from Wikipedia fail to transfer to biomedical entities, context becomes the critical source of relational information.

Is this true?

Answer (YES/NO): YES